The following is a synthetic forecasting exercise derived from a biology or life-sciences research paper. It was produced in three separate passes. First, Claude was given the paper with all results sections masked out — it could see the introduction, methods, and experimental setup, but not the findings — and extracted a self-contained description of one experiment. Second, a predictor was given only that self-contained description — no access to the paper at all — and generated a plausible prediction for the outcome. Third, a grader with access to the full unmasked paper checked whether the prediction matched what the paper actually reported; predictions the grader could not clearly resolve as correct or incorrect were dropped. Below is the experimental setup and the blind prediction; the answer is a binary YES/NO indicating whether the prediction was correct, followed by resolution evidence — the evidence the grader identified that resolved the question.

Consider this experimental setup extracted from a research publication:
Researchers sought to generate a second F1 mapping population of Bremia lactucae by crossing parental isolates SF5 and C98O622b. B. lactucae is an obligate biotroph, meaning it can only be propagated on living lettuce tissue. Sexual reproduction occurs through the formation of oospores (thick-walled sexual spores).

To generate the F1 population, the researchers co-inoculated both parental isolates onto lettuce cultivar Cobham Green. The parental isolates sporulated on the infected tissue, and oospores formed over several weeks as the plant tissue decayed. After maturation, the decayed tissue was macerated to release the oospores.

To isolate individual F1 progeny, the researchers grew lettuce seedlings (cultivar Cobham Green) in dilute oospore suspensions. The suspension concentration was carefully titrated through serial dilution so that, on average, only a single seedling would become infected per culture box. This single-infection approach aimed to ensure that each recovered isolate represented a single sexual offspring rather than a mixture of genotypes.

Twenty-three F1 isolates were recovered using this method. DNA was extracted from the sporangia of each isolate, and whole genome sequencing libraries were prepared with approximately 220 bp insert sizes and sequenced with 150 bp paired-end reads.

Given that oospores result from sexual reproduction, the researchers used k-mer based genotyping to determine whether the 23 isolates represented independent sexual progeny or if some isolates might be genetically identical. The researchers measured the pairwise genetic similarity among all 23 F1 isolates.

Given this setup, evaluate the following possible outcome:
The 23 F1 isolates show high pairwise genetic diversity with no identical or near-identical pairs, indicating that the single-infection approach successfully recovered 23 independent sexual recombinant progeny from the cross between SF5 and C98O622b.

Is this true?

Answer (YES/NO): NO